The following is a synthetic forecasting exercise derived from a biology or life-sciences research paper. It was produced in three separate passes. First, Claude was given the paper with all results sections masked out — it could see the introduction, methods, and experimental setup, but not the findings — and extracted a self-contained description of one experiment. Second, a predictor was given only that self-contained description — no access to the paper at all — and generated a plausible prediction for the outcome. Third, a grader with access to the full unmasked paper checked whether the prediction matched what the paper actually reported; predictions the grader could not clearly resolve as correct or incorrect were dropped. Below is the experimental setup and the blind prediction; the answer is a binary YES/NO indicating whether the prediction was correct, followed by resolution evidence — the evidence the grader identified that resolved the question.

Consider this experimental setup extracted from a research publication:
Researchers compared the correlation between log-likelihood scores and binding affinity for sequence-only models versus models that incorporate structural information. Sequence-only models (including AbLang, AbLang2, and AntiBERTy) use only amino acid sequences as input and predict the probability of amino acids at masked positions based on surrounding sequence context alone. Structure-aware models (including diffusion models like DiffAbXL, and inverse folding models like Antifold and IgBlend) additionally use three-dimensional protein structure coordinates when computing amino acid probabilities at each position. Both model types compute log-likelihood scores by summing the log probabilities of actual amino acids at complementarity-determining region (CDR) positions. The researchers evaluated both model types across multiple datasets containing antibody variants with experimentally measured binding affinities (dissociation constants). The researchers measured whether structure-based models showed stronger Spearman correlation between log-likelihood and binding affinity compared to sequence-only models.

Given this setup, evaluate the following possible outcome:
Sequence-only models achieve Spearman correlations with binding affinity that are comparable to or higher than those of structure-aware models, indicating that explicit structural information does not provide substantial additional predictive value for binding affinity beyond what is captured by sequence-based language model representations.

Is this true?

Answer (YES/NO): NO